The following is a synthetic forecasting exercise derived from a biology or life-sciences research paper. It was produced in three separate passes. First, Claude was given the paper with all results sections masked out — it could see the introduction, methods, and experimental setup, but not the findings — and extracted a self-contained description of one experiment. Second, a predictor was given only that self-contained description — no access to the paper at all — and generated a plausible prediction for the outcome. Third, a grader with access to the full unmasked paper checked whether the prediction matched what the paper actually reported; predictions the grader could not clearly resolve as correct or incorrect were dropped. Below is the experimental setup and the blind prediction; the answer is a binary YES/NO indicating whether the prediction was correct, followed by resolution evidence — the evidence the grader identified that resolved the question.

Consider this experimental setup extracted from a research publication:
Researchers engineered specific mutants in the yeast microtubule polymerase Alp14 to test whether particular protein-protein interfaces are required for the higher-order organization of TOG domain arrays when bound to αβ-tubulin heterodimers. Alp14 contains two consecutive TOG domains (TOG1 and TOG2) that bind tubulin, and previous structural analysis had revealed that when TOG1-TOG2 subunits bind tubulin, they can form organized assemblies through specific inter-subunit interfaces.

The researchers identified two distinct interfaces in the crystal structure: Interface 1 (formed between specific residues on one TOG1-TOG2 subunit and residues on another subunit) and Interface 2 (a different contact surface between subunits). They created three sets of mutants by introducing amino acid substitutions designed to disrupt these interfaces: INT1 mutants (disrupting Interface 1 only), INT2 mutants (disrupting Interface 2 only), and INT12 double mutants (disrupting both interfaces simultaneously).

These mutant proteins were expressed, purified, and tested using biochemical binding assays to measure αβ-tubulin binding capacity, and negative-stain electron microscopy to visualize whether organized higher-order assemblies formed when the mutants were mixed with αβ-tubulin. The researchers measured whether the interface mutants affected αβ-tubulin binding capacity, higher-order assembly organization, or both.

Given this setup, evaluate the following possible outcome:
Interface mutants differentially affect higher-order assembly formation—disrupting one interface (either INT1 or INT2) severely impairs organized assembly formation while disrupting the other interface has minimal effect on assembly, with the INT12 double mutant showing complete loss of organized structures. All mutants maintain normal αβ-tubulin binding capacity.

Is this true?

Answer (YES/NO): NO